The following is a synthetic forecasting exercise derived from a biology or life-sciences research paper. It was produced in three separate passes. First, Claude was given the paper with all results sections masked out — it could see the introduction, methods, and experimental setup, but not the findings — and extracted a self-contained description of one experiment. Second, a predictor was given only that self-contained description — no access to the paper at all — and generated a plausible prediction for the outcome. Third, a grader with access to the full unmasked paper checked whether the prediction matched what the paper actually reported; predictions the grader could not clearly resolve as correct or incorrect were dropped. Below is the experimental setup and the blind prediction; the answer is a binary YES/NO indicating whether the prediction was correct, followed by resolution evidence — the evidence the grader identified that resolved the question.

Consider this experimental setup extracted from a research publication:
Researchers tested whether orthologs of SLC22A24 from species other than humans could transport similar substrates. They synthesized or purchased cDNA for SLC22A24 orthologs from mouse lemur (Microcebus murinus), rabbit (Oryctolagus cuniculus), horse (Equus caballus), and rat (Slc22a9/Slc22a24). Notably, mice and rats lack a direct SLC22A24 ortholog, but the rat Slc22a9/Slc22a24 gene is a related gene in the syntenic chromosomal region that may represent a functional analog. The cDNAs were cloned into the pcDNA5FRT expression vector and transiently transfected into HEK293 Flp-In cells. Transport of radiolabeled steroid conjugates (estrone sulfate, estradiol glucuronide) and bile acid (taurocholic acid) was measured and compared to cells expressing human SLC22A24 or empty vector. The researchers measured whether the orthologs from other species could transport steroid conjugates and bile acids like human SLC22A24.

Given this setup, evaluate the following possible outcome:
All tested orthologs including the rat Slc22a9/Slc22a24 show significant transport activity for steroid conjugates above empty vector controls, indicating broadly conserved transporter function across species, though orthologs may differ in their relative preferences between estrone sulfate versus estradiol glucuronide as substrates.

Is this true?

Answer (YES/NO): NO